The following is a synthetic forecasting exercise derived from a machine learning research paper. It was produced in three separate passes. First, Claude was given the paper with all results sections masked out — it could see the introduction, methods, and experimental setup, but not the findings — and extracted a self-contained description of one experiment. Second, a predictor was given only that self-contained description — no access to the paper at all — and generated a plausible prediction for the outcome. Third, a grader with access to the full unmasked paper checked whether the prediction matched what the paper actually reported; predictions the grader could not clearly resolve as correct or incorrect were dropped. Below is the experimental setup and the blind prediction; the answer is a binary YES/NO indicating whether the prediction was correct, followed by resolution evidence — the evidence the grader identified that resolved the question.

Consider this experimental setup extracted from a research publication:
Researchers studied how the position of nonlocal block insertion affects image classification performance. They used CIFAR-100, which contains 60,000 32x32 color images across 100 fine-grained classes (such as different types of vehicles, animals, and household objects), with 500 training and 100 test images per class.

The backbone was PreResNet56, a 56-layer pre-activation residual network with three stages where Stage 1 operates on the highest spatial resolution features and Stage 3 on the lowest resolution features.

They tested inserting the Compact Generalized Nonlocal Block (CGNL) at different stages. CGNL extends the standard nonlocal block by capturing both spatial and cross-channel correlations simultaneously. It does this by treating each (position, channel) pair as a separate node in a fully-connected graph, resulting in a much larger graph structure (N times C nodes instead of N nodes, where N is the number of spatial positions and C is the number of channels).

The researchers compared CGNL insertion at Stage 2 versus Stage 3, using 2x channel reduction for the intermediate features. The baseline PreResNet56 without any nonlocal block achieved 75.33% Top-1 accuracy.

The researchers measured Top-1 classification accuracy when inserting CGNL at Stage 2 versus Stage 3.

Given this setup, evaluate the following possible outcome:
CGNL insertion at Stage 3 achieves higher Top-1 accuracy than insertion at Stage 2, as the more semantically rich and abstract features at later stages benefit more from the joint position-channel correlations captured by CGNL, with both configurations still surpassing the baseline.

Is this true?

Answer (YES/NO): NO